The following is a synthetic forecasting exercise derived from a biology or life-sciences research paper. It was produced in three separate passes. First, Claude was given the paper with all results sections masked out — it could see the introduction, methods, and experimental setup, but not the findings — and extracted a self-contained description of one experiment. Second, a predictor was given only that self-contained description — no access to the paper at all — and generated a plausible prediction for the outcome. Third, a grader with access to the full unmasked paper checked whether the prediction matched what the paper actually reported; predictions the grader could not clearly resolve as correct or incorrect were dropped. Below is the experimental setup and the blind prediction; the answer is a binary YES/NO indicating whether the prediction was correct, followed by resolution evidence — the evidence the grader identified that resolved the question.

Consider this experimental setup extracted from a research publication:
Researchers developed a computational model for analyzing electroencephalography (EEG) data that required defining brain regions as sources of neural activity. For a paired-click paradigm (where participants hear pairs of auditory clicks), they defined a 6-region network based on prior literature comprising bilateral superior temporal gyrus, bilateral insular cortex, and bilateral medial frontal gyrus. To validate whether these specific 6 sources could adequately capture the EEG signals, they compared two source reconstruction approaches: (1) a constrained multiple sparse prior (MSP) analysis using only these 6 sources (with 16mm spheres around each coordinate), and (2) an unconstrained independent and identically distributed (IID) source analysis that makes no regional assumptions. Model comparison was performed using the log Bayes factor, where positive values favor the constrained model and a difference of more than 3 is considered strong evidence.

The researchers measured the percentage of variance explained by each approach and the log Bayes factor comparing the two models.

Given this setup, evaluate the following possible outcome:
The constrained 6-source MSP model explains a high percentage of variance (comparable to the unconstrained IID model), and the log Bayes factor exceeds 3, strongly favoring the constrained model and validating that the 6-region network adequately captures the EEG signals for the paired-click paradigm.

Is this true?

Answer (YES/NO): YES